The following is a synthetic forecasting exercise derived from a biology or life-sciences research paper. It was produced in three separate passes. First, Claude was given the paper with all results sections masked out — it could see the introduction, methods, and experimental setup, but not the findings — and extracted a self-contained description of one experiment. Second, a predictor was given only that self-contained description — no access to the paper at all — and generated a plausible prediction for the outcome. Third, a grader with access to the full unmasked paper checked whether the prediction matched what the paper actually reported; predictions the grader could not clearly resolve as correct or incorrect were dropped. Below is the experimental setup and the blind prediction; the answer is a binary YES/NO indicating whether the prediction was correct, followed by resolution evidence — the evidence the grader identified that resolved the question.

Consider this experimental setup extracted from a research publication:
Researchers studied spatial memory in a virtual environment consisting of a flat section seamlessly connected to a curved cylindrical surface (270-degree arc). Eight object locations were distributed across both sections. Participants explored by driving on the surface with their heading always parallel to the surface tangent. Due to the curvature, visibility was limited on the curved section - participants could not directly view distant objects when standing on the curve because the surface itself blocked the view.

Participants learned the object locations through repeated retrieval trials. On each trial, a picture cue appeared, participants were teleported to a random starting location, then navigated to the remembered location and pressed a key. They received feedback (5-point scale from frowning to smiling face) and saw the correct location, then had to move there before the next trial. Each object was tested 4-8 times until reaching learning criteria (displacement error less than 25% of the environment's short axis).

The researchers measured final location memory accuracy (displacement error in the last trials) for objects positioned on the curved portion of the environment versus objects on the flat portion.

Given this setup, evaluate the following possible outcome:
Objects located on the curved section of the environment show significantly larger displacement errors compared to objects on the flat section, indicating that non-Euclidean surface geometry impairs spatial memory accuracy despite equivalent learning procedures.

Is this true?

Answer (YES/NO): NO